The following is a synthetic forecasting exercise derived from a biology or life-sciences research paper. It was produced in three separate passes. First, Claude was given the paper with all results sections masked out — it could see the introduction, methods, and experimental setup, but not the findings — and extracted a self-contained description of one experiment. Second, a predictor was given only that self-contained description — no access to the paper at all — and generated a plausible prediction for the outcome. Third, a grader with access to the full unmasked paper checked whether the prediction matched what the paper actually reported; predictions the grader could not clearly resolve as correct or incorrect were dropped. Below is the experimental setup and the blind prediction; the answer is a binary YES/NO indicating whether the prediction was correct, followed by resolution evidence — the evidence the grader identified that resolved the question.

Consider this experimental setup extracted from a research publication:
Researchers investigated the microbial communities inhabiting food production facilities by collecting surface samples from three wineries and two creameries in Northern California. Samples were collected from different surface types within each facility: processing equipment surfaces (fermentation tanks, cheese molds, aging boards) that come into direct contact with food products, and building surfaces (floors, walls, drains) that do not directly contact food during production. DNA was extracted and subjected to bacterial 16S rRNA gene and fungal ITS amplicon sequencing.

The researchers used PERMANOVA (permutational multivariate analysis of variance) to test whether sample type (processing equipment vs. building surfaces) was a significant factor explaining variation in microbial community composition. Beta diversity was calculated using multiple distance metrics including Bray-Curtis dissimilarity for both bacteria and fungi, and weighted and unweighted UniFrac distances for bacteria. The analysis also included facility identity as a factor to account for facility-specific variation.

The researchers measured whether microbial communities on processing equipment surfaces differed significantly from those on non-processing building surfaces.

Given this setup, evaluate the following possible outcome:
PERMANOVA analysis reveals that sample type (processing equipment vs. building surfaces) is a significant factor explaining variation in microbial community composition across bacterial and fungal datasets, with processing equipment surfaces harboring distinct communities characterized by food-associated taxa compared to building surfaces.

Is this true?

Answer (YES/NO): YES